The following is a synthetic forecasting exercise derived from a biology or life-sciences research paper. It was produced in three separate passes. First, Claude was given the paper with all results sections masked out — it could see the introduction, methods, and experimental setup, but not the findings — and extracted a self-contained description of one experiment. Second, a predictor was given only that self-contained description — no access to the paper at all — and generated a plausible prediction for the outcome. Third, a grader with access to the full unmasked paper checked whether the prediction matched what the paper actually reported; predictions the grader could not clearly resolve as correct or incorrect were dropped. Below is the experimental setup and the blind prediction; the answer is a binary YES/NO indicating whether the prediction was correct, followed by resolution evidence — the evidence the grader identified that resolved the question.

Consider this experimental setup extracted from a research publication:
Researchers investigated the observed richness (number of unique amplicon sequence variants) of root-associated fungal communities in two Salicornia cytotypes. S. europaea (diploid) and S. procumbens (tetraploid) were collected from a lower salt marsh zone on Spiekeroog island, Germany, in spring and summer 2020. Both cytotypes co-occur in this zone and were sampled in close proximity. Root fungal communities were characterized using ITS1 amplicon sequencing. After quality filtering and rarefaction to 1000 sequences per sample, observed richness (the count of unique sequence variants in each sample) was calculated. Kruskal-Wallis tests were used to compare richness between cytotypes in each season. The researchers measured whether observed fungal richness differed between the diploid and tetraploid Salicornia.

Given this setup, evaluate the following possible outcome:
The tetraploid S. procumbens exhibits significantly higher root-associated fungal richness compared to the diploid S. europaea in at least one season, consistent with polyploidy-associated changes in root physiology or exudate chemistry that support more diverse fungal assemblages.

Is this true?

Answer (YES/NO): NO